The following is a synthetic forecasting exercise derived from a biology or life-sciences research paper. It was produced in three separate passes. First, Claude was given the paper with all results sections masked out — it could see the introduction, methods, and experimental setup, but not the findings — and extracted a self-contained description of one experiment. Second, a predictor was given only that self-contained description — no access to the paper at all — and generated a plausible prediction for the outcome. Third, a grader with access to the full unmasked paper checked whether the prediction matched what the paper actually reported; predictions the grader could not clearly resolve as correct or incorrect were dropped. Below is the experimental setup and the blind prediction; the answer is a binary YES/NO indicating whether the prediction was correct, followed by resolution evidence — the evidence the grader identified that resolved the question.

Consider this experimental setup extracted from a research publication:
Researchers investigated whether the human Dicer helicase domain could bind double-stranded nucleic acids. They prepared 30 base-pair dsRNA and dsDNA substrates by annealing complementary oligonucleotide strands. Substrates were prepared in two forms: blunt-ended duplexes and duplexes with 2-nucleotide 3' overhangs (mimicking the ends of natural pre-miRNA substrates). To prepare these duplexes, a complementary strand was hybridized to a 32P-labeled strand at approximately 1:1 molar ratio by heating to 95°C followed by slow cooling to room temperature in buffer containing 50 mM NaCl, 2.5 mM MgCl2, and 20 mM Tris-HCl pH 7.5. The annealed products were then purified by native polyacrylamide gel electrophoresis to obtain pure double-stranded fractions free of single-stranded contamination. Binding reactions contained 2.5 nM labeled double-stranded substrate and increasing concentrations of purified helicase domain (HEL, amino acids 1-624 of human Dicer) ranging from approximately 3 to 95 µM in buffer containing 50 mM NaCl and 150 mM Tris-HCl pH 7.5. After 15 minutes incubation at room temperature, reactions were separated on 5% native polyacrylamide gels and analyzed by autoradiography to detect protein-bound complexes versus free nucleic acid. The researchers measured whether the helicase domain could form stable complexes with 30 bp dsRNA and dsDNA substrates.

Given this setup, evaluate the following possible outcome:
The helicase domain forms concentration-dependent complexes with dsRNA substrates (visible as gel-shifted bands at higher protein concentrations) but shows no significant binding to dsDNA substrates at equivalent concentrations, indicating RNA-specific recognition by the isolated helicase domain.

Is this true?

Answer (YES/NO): NO